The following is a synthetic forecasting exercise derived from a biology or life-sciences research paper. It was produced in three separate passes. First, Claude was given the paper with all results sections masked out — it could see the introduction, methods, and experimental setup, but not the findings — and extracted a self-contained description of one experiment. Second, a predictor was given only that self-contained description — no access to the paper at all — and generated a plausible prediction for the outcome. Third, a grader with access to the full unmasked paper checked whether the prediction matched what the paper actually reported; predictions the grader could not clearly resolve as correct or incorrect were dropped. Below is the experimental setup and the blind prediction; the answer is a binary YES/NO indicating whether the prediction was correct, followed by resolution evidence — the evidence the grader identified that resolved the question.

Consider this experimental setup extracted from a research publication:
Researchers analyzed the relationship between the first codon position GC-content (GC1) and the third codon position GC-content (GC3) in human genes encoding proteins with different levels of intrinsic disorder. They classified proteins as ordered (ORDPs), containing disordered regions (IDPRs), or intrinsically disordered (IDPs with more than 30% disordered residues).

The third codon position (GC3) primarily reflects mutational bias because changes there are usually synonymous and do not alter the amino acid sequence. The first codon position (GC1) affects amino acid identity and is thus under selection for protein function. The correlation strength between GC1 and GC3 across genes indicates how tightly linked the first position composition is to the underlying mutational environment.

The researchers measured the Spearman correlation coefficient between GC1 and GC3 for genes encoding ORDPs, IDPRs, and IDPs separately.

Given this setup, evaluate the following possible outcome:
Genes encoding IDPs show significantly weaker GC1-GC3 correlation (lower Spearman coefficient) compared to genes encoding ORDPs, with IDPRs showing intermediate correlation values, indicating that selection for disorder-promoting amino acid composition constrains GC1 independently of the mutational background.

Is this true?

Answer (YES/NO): NO